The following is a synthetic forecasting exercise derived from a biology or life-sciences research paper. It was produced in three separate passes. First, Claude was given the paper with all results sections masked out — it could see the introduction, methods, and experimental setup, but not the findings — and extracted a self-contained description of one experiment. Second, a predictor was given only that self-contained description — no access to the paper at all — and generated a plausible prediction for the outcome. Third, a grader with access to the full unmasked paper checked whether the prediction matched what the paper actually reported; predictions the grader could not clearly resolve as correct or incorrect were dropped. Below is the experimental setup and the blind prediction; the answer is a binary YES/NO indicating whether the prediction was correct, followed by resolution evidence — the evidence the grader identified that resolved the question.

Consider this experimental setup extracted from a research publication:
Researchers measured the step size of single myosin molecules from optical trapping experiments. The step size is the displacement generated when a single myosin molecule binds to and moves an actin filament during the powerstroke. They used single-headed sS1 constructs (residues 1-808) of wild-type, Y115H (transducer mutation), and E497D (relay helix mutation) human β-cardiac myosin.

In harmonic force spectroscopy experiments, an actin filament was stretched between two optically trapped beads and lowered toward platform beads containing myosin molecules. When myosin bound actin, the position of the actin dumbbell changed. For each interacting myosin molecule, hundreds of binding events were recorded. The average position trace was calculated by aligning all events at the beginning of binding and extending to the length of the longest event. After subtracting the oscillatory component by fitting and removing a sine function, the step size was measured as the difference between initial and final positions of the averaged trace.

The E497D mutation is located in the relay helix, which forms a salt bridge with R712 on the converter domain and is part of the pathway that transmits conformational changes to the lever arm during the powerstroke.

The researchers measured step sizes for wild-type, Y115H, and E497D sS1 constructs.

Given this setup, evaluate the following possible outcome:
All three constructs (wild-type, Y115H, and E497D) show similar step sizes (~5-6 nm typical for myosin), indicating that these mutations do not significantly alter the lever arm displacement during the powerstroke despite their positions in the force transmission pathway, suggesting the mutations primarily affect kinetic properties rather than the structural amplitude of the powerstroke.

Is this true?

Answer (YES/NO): NO